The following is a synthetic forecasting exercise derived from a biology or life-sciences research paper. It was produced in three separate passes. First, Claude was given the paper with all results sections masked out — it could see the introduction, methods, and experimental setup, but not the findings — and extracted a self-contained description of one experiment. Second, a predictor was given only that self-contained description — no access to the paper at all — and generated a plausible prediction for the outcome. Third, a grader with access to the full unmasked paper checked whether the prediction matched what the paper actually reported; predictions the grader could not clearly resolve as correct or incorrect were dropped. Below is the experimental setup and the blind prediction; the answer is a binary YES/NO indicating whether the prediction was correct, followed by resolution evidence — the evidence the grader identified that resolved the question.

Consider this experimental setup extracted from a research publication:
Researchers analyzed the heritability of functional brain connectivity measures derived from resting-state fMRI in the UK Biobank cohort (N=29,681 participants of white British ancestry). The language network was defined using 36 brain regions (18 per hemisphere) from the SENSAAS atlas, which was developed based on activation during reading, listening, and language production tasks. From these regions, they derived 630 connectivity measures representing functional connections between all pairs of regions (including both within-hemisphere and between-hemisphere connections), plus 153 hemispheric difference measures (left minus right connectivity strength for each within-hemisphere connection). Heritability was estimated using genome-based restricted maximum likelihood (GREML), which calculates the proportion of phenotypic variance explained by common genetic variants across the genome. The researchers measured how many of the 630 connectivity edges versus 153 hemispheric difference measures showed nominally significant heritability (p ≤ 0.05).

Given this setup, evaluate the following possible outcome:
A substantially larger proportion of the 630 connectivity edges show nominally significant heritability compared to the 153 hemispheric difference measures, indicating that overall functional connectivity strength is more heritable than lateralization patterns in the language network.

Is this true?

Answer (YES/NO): YES